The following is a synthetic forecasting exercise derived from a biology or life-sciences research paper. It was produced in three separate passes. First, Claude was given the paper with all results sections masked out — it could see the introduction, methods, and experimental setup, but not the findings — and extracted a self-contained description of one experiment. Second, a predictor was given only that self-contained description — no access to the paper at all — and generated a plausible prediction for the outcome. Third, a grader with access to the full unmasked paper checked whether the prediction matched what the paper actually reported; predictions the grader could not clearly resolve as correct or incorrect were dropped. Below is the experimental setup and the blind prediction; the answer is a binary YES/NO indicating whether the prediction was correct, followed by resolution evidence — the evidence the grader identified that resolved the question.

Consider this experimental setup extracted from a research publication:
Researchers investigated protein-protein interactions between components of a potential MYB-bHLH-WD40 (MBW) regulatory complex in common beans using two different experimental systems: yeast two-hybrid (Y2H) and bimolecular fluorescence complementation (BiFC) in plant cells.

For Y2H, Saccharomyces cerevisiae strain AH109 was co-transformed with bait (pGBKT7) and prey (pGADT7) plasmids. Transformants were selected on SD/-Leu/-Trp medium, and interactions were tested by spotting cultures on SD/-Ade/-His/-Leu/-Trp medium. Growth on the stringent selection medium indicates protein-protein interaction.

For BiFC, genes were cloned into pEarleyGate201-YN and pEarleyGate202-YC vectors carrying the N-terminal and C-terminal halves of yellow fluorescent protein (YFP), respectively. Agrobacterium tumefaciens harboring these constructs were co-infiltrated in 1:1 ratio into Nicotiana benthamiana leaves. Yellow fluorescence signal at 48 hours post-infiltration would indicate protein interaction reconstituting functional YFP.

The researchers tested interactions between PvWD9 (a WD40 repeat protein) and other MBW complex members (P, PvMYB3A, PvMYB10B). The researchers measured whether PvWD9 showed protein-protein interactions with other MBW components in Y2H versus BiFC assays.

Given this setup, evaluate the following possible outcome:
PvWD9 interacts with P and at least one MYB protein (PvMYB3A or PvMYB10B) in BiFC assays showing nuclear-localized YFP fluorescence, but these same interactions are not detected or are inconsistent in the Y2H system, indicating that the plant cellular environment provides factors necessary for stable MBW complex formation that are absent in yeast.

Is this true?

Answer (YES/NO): YES